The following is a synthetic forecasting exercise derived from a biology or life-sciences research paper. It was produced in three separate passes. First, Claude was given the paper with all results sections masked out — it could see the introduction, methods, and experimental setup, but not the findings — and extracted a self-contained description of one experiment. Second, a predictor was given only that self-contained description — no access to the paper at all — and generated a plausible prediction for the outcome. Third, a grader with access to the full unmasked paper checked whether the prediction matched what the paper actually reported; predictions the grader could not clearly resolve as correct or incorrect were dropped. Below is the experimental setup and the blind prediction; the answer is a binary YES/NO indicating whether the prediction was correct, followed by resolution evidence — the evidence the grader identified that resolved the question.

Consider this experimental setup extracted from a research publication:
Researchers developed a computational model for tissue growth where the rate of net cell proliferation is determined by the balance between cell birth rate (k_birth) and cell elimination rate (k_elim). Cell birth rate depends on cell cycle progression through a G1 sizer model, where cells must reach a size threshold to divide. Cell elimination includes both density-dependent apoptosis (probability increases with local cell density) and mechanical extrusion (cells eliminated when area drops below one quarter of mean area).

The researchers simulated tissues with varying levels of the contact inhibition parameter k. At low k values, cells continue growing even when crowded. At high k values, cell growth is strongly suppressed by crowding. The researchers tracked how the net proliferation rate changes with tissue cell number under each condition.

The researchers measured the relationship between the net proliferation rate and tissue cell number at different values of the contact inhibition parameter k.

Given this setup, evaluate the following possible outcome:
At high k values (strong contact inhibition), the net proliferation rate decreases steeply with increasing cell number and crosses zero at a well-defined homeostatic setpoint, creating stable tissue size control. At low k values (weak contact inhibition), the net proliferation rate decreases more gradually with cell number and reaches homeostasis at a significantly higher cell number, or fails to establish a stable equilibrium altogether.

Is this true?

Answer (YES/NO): NO